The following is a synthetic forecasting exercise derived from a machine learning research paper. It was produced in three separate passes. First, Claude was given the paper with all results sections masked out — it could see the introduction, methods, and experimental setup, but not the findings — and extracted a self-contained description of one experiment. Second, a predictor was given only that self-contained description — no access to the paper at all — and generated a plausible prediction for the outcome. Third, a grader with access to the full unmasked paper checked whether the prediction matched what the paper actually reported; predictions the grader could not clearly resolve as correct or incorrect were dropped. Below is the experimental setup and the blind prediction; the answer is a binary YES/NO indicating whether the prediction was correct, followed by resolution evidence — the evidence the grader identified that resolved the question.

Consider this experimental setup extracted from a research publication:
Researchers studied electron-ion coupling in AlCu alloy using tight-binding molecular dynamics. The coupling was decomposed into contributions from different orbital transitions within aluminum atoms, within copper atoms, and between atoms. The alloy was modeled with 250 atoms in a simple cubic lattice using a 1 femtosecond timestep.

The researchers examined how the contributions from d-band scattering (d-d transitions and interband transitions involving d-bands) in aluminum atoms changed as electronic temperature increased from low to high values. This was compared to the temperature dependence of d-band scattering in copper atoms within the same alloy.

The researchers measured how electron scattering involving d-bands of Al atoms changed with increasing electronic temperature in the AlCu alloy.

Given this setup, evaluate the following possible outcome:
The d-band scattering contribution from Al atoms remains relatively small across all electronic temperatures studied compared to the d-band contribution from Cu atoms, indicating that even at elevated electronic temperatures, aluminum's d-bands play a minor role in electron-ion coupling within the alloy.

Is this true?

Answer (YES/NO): NO